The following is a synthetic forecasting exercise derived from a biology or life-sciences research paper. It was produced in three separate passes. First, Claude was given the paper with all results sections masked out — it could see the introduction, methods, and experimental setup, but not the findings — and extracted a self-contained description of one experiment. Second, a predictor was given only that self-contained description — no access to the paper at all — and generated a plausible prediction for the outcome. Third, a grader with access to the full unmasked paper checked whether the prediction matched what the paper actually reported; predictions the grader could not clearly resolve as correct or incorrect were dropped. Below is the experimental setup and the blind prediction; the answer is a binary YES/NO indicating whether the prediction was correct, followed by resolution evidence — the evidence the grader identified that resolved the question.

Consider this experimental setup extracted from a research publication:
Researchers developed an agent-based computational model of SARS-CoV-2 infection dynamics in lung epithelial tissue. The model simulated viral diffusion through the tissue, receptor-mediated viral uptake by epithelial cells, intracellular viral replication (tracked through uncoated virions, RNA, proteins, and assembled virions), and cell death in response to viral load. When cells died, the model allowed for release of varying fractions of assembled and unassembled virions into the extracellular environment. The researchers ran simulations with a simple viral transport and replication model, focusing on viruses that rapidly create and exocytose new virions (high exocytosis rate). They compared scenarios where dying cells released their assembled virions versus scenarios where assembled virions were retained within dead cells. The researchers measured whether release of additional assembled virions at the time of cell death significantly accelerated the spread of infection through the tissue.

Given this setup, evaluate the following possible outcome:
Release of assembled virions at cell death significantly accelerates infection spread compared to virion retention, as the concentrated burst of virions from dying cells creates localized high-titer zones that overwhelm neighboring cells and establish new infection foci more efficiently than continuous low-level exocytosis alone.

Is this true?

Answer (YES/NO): NO